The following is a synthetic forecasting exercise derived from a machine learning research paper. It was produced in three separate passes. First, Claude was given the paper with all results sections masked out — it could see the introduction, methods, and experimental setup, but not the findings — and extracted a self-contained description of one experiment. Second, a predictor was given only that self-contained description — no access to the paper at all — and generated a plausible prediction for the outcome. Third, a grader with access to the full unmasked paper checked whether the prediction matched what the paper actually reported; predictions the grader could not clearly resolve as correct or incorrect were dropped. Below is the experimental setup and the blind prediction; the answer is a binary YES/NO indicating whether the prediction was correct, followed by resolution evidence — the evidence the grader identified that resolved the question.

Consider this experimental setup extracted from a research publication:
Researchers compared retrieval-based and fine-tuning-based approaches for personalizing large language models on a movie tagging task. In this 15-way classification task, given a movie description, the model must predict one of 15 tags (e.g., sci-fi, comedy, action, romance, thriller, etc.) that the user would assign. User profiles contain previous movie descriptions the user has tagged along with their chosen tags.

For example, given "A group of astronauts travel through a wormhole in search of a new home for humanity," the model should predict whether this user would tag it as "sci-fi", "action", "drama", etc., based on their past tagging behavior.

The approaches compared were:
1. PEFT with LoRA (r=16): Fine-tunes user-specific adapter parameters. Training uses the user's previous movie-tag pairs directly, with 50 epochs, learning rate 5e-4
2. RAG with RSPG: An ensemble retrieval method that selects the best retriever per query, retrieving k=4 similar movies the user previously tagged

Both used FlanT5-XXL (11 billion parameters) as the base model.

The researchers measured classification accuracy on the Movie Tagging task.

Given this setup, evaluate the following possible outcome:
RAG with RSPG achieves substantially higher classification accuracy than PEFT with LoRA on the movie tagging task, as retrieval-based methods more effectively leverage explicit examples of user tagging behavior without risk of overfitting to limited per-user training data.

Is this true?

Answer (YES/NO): YES